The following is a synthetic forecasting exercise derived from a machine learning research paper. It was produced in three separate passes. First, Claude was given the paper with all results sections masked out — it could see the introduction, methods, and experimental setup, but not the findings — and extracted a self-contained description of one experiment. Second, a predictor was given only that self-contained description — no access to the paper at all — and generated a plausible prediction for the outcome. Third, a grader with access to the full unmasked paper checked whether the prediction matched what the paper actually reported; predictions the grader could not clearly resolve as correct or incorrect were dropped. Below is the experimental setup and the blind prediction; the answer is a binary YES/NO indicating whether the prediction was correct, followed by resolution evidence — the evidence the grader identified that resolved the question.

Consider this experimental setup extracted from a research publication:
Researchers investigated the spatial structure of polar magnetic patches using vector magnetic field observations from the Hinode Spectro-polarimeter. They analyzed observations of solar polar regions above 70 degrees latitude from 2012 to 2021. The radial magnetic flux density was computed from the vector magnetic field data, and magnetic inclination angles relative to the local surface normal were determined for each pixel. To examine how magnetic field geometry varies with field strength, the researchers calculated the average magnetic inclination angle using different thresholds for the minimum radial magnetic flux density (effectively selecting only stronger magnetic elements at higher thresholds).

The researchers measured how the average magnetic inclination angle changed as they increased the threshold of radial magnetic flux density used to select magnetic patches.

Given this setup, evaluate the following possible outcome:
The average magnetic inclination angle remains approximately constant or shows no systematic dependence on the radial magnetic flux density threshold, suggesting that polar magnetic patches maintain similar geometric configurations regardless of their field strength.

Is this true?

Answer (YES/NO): NO